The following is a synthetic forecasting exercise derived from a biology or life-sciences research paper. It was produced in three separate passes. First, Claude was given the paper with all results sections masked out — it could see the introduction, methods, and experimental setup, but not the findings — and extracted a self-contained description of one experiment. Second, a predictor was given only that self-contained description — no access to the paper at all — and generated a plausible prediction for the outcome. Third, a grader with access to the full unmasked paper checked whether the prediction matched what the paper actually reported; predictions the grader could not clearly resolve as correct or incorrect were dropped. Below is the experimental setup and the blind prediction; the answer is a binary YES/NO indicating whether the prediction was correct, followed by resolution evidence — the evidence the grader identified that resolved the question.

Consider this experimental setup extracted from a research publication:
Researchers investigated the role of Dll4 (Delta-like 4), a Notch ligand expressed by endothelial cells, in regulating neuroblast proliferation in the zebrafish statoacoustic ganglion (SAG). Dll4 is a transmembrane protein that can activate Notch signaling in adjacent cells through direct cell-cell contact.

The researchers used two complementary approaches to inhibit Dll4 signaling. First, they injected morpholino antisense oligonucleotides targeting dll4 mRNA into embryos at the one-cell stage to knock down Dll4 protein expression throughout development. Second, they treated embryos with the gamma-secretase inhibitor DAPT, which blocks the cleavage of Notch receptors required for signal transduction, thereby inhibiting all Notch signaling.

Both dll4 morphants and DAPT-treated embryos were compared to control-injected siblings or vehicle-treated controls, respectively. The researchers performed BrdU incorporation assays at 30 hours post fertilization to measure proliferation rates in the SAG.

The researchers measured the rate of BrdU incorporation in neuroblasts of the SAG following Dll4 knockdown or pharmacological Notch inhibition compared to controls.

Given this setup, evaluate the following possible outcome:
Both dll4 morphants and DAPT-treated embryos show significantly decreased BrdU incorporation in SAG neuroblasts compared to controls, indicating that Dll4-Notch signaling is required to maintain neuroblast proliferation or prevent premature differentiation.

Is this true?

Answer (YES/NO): NO